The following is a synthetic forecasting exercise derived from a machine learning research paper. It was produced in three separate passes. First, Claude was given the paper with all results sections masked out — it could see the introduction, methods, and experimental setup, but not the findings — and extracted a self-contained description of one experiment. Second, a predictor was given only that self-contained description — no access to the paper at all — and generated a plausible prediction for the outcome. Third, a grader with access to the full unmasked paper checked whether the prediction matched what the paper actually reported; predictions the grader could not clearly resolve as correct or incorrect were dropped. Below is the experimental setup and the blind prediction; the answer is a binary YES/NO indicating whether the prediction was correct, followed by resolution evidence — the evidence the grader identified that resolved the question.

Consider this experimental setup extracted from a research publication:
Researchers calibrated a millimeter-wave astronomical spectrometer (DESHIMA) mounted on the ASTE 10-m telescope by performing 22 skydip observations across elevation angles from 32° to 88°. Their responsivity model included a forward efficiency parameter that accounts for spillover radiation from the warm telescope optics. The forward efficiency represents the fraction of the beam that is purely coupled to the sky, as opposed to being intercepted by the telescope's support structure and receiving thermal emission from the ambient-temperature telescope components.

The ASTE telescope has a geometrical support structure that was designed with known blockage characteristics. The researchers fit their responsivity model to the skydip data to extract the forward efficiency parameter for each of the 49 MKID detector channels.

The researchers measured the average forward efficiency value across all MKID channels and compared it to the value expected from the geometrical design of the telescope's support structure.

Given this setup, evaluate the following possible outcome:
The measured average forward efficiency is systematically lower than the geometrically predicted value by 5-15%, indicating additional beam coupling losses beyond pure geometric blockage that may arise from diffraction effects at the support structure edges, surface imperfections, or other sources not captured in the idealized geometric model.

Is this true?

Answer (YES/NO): NO